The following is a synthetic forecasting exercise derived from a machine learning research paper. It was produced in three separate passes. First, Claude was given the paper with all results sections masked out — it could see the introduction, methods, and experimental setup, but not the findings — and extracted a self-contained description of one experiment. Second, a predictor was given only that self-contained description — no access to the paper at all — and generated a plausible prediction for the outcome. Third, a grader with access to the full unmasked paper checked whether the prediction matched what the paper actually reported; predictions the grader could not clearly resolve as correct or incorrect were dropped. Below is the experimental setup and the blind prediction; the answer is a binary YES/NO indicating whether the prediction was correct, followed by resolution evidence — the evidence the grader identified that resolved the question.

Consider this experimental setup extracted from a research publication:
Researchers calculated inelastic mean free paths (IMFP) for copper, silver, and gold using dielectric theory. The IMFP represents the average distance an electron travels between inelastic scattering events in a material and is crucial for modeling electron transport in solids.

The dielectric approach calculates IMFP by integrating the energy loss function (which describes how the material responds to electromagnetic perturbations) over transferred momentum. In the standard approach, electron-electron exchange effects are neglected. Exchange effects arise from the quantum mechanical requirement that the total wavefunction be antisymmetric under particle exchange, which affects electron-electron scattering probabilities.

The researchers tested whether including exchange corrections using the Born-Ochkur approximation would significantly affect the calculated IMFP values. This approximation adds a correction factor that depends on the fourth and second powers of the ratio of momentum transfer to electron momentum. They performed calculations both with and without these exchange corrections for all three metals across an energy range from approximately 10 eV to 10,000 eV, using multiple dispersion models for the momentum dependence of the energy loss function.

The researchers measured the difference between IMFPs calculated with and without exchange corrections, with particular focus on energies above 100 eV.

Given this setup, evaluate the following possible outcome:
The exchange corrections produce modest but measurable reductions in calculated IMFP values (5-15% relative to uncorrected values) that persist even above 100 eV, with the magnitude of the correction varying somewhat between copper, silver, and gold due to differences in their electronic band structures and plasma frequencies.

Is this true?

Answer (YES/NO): NO